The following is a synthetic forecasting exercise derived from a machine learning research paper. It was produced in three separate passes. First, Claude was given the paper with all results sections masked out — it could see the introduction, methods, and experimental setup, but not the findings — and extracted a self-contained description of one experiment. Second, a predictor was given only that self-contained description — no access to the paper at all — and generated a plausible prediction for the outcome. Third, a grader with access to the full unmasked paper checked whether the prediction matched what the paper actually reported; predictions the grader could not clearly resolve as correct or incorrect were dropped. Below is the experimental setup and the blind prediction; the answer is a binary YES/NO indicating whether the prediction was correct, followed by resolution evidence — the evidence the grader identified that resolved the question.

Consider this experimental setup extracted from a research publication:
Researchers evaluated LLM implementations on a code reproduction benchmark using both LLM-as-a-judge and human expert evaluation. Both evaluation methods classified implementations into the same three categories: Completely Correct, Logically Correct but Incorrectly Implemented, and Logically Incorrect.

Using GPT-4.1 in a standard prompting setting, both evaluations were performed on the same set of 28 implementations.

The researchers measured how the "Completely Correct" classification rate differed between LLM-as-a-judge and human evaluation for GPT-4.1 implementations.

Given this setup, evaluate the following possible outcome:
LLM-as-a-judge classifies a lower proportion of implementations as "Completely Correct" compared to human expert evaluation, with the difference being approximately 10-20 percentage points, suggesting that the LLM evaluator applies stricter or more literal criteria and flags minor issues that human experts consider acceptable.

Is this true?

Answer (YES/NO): NO